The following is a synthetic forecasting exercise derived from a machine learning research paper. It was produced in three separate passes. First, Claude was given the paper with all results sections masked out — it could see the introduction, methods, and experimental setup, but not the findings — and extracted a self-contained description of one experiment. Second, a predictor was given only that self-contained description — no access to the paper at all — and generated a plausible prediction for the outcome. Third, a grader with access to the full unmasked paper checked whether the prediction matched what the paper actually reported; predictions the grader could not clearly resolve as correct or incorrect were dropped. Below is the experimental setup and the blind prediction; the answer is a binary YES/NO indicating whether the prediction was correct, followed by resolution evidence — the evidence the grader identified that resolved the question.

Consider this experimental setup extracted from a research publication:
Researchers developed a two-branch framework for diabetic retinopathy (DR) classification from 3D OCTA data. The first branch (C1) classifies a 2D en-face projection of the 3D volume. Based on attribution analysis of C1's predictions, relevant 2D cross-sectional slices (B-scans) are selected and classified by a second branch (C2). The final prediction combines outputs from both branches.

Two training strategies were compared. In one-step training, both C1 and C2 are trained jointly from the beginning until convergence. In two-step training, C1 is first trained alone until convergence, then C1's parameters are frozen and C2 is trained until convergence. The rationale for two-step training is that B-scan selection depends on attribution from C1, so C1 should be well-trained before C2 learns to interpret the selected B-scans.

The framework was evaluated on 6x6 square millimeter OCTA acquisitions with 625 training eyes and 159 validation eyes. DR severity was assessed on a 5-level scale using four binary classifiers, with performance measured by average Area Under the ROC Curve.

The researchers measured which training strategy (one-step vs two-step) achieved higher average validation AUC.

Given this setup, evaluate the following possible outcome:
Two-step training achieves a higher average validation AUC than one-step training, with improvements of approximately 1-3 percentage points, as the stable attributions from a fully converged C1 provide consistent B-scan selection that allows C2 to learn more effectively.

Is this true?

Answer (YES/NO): YES